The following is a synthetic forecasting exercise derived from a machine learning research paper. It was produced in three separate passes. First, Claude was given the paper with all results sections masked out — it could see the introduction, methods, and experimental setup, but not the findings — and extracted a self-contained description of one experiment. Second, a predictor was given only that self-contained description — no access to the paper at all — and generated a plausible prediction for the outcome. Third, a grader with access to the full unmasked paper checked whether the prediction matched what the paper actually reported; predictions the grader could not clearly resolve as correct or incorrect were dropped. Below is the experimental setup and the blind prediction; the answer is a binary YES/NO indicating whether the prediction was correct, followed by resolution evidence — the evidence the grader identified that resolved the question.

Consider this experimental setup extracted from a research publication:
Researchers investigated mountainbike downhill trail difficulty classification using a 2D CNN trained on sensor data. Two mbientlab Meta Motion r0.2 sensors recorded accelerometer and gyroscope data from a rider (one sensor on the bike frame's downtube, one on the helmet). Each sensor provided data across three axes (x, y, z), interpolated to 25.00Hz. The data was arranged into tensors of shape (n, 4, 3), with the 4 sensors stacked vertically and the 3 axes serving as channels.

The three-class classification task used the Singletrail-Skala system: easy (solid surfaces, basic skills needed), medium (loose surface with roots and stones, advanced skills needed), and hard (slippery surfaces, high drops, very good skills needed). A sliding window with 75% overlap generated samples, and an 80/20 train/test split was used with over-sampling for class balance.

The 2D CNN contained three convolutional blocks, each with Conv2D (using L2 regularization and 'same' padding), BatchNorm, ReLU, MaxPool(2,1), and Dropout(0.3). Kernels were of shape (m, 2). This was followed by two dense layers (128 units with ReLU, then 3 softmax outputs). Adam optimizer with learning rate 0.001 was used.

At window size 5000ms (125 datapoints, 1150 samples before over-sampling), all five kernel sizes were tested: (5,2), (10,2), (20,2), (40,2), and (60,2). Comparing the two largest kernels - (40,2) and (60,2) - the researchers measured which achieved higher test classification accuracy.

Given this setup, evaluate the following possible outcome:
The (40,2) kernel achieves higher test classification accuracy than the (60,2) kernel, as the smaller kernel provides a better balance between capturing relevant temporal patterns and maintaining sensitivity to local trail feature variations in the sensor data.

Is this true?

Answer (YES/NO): NO